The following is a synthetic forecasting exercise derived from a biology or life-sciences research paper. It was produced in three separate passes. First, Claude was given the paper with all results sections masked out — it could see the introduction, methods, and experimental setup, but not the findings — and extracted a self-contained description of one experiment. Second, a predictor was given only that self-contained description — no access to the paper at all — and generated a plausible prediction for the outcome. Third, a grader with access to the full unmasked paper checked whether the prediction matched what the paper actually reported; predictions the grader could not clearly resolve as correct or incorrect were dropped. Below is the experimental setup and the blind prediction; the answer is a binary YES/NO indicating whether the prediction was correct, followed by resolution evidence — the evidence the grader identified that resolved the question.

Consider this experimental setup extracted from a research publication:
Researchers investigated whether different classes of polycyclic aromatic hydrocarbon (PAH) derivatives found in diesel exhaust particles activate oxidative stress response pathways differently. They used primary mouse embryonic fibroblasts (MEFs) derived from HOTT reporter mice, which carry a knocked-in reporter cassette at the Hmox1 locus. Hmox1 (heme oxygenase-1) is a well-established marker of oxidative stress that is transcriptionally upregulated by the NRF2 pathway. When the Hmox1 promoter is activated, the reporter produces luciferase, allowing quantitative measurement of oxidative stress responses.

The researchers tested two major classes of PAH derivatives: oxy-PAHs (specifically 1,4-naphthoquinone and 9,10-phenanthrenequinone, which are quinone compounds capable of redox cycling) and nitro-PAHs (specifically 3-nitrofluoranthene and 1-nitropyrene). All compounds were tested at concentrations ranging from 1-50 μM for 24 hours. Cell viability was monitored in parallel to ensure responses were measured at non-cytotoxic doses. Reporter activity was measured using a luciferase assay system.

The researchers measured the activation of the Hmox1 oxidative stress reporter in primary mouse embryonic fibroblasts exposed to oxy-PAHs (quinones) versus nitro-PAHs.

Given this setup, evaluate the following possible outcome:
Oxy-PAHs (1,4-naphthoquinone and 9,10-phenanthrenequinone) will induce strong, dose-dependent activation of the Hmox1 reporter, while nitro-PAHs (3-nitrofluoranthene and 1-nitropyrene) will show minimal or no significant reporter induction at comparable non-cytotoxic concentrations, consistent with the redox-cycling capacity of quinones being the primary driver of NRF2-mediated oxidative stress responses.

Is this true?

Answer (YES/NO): NO